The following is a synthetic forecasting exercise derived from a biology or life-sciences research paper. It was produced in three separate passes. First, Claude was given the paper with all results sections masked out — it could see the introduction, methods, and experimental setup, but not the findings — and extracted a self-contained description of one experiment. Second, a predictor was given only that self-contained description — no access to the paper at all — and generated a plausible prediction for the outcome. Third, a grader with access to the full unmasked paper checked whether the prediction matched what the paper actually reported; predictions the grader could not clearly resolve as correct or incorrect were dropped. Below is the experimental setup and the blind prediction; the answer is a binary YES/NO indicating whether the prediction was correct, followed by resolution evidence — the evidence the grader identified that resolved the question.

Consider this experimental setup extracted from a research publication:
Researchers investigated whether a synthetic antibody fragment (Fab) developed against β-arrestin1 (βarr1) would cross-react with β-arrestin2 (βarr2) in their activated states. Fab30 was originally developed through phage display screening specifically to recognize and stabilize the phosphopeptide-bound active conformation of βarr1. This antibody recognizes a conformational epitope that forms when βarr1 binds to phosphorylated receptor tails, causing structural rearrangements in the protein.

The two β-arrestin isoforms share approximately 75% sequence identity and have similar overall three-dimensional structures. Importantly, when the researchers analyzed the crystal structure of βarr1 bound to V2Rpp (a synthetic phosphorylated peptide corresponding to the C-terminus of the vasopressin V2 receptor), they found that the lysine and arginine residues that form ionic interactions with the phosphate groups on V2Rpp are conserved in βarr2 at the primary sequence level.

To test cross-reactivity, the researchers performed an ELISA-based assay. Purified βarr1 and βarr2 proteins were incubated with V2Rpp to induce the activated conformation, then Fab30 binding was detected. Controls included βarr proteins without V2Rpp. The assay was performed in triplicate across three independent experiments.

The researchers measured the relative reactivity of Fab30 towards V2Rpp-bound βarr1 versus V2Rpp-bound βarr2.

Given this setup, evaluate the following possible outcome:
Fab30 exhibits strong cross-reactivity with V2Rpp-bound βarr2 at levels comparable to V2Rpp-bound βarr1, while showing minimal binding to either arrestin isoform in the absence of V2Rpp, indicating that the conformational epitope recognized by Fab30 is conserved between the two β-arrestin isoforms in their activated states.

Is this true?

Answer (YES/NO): YES